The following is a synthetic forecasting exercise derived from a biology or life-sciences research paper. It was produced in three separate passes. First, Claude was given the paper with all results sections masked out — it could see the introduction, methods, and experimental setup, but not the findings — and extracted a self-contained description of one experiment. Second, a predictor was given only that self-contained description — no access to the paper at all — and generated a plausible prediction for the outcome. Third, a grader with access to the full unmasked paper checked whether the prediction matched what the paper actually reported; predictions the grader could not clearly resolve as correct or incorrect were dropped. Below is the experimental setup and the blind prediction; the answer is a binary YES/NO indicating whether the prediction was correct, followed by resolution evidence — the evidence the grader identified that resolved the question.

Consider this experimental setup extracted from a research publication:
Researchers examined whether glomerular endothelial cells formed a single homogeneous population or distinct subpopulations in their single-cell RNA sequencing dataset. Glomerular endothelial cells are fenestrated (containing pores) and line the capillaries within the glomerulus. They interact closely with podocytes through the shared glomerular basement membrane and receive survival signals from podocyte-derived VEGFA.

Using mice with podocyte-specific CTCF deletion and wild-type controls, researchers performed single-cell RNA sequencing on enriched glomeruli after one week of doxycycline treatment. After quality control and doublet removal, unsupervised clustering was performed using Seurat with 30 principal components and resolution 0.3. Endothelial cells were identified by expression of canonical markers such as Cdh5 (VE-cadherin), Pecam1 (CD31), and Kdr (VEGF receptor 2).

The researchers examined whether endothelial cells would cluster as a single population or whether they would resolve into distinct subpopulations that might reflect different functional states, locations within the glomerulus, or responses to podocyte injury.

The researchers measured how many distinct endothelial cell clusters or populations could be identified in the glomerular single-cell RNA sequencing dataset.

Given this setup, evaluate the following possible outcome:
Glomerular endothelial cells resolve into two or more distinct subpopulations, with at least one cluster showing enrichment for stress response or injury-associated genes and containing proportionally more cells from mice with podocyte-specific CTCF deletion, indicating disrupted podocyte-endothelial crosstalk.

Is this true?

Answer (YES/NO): NO